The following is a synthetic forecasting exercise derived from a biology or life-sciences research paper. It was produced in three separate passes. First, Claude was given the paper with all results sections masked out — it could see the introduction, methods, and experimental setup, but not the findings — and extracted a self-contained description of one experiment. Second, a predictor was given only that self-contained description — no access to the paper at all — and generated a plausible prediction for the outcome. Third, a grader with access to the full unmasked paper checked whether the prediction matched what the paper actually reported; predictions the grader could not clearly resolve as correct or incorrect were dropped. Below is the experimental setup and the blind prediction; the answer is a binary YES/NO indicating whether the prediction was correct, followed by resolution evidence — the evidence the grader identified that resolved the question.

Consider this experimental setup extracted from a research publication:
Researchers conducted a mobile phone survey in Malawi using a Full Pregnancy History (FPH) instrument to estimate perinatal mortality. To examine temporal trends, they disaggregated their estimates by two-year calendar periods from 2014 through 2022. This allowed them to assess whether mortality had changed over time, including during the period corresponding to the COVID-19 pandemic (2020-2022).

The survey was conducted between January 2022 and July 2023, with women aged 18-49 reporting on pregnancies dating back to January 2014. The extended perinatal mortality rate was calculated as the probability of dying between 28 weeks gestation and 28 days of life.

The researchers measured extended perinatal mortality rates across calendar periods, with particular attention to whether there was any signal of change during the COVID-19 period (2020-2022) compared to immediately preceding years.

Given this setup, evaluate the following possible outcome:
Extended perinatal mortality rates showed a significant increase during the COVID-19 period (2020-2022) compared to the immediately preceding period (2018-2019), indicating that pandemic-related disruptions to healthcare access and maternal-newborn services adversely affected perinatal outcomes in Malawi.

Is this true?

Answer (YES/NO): NO